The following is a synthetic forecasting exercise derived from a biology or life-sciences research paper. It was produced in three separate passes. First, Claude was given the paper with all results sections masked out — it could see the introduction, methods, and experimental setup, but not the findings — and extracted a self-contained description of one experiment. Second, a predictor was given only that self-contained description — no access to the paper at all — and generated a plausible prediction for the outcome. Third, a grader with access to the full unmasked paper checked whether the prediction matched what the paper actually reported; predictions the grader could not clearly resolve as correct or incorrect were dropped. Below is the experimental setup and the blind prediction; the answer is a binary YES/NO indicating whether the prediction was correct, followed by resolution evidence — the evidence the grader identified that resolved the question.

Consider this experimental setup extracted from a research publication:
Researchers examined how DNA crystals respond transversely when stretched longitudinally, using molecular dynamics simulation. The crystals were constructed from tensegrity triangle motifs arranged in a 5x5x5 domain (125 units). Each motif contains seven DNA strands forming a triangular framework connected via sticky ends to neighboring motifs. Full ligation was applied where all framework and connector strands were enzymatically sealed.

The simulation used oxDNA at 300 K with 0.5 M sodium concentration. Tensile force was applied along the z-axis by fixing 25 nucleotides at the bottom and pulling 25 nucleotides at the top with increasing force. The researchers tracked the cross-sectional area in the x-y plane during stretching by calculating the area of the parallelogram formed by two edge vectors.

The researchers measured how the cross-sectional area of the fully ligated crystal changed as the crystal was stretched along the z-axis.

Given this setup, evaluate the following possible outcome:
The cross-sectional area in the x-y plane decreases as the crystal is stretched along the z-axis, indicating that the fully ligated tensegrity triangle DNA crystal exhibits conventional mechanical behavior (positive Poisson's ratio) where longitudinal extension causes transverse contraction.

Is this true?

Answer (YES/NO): YES